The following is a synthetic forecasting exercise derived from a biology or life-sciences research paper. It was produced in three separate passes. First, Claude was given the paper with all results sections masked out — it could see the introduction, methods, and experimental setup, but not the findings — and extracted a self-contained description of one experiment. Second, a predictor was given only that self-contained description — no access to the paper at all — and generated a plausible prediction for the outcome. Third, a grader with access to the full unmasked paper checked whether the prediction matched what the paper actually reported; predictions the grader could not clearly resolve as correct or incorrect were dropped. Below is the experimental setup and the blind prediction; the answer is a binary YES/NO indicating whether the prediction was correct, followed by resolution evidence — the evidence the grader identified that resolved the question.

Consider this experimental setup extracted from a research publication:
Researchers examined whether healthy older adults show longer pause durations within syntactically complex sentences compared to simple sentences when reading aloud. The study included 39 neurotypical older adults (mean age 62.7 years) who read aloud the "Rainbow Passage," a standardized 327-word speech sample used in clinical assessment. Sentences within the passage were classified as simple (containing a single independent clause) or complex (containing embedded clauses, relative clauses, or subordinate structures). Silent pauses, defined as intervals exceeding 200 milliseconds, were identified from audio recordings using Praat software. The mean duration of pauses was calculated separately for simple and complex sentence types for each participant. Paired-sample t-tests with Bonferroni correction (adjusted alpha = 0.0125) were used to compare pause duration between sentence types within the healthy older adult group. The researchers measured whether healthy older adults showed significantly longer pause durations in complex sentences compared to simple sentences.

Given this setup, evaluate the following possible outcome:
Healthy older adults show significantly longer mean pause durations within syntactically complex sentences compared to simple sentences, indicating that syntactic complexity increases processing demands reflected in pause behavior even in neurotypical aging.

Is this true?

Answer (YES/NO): NO